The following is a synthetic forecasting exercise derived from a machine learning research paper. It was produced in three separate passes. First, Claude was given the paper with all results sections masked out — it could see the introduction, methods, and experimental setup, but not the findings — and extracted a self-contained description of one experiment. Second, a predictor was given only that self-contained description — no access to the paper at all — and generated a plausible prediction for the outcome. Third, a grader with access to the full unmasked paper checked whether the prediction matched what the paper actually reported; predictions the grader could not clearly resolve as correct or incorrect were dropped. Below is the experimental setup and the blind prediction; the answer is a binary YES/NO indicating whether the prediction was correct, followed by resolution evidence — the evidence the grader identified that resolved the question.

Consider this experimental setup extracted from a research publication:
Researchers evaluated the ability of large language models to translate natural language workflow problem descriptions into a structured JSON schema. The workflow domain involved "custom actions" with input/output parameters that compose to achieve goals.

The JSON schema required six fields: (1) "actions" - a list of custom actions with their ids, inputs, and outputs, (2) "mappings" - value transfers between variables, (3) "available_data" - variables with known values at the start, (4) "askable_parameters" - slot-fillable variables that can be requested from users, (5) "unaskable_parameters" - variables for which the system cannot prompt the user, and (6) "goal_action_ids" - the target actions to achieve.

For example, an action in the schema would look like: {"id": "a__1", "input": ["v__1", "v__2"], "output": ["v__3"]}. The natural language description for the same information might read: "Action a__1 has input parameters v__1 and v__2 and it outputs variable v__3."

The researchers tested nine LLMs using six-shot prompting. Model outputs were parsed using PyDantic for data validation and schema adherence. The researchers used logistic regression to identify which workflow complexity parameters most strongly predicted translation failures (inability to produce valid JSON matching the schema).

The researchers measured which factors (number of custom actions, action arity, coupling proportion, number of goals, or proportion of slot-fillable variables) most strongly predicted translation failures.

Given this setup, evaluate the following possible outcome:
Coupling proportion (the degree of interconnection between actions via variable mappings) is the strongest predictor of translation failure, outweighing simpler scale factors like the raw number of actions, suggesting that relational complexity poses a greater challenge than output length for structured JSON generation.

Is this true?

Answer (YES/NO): NO